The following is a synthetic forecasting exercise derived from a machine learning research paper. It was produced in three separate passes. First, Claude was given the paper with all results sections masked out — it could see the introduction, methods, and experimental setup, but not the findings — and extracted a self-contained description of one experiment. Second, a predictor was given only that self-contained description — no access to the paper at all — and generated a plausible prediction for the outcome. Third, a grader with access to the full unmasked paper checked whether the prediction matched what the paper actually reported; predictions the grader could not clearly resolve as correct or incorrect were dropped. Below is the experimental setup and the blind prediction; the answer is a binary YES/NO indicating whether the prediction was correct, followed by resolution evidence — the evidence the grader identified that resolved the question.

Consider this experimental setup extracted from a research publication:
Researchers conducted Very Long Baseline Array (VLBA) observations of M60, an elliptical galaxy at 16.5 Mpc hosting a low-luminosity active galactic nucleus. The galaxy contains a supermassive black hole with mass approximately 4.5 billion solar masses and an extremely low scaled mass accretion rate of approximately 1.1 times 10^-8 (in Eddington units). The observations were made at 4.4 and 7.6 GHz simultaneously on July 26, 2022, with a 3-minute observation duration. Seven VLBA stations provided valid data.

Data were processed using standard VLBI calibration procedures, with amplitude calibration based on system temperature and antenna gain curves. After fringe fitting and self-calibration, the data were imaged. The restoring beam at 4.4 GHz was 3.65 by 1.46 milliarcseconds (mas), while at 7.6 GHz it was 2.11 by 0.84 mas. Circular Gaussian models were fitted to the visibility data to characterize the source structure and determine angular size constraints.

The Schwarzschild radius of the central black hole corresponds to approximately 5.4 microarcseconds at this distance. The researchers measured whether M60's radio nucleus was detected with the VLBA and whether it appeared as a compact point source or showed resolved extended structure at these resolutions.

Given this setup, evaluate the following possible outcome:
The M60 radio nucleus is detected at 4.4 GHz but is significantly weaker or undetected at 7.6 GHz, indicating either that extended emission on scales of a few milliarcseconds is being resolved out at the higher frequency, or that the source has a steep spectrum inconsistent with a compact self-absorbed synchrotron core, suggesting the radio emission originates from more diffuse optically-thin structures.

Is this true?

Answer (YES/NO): NO